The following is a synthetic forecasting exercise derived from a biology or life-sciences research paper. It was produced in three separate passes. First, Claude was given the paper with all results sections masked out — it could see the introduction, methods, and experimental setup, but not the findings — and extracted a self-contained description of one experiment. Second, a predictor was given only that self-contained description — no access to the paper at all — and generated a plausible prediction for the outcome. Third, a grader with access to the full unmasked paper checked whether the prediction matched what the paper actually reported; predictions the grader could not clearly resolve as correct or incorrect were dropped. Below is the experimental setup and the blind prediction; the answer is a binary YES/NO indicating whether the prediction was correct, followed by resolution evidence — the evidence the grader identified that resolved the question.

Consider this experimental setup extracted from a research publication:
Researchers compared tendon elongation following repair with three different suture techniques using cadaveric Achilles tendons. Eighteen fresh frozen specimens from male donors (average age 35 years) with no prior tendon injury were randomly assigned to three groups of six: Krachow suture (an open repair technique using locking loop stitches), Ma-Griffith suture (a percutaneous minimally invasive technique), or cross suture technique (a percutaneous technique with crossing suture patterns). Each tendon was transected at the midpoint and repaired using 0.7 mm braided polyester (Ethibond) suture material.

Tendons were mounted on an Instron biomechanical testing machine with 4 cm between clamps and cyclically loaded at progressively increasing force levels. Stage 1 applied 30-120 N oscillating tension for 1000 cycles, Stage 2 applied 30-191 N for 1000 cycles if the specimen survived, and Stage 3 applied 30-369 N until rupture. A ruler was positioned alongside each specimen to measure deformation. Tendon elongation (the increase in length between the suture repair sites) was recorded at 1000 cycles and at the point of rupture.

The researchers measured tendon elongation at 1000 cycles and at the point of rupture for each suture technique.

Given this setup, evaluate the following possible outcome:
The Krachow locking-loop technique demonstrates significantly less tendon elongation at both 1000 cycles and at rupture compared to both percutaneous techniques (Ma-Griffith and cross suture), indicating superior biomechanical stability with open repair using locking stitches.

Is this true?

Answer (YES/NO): NO